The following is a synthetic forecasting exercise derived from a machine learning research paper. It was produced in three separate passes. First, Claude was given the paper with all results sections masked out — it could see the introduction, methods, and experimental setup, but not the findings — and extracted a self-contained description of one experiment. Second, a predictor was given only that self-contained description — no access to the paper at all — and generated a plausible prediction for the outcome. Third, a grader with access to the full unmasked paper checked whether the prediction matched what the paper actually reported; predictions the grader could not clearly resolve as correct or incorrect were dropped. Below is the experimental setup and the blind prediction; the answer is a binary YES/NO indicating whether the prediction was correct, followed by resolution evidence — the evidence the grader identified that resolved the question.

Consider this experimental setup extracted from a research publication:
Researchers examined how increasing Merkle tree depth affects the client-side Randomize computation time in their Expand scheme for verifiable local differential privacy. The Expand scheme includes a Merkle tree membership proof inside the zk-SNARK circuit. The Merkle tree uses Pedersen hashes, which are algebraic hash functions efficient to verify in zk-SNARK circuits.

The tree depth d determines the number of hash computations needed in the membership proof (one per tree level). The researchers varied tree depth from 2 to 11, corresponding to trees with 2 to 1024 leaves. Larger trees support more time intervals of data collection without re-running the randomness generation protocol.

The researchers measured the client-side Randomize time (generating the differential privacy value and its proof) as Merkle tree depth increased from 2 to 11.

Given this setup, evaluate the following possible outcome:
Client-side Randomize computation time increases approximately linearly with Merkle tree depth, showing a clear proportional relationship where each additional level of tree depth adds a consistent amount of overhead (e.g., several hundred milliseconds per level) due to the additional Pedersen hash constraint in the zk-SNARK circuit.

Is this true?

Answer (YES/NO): NO